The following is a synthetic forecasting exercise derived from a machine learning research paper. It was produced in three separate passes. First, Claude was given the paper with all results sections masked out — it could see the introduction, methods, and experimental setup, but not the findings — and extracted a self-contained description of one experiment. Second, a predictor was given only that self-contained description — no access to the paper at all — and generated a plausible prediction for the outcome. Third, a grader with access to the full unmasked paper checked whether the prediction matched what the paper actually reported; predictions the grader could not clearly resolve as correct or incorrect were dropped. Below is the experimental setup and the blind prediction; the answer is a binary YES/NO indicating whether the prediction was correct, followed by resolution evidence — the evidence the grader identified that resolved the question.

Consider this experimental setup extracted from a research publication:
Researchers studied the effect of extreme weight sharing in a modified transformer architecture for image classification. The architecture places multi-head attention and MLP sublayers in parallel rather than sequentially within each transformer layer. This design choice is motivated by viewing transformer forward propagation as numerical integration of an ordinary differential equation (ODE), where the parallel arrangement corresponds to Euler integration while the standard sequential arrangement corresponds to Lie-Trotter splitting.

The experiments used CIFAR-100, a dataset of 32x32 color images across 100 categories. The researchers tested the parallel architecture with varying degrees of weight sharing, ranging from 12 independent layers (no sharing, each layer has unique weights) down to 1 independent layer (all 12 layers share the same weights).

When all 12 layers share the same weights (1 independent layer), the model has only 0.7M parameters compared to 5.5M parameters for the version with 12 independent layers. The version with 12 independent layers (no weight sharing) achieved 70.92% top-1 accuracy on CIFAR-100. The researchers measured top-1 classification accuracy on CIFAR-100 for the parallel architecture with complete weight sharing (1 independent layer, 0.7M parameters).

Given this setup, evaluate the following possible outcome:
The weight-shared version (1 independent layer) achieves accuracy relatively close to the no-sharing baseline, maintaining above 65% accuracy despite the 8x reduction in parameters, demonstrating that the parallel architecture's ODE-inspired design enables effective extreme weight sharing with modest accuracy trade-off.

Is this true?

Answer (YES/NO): NO